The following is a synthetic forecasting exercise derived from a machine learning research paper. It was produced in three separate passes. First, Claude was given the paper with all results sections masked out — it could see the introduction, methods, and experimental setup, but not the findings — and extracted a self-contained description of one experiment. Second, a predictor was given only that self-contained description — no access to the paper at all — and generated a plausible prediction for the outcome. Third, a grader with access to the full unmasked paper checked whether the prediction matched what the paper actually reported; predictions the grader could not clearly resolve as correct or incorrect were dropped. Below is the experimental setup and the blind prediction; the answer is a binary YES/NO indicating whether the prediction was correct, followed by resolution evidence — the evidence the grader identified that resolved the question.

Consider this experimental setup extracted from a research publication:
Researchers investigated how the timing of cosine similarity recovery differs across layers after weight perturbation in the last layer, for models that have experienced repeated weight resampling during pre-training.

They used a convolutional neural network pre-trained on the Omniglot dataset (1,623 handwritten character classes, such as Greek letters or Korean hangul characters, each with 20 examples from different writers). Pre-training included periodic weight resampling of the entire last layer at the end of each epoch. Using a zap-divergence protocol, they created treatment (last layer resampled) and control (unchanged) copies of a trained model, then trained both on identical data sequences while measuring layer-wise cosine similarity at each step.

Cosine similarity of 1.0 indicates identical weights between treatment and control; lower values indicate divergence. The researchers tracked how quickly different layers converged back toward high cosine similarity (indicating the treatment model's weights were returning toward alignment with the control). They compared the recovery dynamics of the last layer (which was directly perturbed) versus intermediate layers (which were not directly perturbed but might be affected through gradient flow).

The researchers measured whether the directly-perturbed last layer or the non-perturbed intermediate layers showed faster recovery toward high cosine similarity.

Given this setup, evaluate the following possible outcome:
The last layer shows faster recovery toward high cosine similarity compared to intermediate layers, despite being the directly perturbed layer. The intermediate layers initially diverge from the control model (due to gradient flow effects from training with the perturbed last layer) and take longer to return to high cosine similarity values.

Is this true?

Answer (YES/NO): NO